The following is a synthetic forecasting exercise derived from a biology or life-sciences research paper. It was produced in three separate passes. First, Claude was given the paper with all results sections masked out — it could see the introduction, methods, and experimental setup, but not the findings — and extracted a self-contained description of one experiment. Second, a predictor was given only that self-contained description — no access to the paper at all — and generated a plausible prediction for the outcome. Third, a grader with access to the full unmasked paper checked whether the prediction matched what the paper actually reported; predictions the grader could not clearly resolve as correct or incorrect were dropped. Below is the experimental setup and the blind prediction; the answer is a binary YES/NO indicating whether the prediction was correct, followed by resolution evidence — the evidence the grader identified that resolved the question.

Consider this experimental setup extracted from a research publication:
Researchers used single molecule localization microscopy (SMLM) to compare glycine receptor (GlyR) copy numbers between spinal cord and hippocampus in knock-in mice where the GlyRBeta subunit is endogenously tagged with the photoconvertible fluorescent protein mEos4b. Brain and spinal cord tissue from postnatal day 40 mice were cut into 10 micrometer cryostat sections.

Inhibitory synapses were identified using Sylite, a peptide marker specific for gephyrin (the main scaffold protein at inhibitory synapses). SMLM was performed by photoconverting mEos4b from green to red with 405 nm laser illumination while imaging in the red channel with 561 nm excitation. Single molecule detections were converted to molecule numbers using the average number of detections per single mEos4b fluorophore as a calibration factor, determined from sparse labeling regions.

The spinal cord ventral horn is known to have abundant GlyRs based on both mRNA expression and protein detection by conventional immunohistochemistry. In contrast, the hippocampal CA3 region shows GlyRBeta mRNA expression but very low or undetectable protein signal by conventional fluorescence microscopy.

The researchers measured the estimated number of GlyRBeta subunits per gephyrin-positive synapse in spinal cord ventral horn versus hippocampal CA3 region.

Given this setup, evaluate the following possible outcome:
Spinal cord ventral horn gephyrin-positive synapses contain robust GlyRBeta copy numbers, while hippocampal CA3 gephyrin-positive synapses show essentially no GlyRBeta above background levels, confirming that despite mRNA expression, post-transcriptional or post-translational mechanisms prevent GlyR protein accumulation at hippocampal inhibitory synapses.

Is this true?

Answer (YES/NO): NO